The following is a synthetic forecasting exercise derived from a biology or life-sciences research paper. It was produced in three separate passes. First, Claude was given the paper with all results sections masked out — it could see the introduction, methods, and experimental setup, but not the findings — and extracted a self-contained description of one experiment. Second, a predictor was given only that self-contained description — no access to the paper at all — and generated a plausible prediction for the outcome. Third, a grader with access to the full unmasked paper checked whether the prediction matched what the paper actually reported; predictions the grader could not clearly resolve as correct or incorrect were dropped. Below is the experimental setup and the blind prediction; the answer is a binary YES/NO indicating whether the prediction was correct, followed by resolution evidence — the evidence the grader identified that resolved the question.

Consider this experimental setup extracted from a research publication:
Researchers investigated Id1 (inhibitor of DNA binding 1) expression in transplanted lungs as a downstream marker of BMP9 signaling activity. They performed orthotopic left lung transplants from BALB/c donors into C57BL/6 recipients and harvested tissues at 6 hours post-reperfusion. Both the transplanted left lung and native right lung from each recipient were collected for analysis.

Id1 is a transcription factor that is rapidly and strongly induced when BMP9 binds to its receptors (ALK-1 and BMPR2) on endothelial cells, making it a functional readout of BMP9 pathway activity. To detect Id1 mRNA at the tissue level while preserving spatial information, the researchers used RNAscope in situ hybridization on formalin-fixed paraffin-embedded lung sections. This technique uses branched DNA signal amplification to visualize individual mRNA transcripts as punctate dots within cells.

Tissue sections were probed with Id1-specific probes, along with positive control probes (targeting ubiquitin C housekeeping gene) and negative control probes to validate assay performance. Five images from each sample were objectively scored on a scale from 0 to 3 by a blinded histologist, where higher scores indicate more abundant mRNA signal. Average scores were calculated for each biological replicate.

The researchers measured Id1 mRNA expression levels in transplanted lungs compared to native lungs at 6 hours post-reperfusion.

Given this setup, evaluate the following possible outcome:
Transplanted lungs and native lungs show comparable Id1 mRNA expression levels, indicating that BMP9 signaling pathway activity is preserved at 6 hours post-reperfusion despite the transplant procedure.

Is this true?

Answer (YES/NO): NO